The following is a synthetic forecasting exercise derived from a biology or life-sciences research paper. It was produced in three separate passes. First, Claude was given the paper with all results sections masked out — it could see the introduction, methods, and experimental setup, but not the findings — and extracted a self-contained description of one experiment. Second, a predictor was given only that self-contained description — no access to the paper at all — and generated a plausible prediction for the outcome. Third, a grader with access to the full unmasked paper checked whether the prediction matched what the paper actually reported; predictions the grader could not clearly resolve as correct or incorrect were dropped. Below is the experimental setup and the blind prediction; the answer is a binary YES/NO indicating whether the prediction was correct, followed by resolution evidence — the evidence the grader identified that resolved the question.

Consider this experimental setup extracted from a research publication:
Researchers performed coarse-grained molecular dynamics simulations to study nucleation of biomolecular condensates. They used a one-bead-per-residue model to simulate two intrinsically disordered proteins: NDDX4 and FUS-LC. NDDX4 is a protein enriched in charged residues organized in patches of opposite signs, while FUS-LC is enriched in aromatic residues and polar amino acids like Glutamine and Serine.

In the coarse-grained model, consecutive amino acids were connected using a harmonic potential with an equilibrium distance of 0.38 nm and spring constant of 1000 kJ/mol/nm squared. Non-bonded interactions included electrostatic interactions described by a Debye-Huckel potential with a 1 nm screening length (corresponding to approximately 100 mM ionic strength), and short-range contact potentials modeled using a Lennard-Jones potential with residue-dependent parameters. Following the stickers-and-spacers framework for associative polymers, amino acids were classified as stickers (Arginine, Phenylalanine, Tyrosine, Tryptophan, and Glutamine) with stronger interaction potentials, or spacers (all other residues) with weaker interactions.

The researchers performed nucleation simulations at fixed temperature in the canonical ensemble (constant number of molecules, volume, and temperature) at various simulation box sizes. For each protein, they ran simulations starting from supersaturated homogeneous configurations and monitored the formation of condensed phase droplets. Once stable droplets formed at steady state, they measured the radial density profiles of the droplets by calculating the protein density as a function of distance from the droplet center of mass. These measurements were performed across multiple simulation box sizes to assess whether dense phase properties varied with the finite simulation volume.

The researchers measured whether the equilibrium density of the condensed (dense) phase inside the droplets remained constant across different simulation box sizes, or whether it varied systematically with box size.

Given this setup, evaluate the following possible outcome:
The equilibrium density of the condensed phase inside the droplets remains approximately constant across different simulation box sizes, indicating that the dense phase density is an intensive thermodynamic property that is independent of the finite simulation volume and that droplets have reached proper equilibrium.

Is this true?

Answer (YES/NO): YES